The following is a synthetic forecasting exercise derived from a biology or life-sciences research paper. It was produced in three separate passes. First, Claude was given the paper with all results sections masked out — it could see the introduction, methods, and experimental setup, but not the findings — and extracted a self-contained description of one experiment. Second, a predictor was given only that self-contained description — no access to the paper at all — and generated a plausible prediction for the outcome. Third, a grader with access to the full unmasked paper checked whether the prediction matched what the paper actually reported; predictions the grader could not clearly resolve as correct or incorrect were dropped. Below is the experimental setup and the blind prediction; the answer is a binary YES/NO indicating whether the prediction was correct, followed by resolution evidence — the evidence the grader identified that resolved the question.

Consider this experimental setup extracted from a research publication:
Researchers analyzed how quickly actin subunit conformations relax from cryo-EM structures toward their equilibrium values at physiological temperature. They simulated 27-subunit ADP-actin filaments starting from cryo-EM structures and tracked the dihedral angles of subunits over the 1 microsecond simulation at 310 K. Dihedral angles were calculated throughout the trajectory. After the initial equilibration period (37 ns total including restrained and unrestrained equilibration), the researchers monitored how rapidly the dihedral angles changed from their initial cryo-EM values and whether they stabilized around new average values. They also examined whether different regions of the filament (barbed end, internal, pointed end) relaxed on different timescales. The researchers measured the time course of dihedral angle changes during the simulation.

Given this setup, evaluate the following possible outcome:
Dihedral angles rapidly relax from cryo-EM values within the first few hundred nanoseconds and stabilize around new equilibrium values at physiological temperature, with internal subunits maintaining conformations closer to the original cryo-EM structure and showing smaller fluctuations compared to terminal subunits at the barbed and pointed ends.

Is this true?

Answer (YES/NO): NO